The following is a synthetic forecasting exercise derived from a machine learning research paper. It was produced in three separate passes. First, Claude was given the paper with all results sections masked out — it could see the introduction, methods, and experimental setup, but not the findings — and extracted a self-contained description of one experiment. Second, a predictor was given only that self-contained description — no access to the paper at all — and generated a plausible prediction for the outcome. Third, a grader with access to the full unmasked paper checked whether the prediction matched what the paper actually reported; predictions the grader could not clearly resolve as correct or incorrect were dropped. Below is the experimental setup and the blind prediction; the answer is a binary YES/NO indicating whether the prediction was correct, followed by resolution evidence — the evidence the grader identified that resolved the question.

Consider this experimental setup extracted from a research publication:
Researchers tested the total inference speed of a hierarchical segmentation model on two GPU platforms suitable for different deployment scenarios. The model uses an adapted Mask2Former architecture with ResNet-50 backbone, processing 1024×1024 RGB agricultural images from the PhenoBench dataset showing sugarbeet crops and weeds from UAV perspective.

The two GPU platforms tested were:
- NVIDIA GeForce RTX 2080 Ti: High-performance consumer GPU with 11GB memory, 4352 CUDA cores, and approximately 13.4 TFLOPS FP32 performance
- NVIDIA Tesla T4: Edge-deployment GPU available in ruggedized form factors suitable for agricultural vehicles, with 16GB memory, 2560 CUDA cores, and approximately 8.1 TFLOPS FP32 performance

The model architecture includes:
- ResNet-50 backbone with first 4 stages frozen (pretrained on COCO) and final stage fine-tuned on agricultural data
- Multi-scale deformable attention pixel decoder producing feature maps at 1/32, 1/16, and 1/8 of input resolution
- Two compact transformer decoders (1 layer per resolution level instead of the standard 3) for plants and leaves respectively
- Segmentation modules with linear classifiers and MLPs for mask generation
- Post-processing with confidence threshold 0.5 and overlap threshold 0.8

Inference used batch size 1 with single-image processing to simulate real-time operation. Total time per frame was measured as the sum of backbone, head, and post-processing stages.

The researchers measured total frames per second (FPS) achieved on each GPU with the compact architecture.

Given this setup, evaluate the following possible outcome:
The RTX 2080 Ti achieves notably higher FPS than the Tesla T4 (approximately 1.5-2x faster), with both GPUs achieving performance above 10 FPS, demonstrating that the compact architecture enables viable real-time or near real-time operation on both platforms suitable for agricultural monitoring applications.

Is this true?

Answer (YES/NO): NO